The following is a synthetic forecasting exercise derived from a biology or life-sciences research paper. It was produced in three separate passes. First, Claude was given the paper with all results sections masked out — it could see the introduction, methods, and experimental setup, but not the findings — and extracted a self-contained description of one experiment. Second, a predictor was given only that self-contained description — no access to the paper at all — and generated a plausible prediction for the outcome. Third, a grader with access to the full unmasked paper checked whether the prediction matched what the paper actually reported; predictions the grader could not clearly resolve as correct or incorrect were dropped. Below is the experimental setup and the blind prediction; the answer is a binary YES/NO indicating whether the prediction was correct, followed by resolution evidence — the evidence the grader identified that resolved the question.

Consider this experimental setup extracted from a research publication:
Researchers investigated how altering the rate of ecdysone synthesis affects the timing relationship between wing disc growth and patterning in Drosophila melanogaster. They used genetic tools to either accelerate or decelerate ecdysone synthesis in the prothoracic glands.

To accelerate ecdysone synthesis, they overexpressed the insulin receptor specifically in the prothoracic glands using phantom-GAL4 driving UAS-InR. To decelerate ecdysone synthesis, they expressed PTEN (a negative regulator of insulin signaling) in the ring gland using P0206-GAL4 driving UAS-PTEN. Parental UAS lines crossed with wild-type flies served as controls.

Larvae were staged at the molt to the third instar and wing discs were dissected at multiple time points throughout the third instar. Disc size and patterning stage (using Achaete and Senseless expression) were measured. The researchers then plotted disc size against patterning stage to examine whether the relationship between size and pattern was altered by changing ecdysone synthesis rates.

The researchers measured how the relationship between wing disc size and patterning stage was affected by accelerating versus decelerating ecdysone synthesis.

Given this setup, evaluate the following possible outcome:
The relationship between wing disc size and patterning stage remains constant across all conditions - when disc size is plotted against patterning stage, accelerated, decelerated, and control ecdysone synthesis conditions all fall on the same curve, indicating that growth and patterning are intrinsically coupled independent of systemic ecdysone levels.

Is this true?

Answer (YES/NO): NO